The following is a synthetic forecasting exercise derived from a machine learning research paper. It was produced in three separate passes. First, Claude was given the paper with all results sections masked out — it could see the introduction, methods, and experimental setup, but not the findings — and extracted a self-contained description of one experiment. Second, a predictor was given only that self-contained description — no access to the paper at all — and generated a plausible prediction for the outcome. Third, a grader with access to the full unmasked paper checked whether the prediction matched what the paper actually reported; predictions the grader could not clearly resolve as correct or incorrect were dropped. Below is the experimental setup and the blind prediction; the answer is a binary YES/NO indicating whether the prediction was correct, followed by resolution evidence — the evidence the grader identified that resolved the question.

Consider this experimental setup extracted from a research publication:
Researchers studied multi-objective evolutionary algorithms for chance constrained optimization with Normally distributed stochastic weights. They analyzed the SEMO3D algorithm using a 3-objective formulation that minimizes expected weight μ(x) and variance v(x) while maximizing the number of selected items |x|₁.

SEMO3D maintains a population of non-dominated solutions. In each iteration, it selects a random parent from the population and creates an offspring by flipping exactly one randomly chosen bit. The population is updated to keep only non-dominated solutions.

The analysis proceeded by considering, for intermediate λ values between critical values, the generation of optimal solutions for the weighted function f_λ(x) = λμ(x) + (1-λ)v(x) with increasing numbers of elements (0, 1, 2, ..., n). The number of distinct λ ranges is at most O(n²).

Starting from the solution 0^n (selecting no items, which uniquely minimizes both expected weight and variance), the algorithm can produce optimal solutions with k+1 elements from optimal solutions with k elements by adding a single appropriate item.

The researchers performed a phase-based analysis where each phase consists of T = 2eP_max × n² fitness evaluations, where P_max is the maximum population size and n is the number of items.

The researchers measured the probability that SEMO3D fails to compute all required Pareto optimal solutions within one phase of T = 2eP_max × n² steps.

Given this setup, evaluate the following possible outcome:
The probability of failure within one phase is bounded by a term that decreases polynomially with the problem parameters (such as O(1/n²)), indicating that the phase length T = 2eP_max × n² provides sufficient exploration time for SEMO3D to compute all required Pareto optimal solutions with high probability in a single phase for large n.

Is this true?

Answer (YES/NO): NO